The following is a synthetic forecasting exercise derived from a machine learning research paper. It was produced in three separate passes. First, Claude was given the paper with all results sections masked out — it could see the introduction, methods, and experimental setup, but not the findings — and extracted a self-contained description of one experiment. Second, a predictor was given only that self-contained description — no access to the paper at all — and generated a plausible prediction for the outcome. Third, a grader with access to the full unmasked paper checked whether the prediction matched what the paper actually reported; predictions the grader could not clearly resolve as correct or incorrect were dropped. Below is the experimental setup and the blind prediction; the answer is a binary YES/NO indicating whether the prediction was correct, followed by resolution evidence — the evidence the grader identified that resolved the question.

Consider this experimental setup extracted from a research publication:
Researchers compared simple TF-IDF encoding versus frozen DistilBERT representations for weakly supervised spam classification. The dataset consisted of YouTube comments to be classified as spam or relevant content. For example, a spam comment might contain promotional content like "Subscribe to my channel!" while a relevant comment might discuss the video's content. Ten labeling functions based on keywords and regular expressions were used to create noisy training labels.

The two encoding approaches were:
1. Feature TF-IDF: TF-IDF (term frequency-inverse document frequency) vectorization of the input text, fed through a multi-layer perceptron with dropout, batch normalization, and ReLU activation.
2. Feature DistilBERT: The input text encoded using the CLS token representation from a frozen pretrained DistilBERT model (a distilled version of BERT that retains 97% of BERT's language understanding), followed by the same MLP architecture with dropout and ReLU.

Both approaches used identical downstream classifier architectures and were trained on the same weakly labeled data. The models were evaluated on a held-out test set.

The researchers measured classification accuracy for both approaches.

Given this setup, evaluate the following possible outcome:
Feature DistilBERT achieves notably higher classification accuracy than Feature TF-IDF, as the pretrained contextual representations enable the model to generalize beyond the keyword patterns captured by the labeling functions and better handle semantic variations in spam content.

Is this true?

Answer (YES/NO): NO